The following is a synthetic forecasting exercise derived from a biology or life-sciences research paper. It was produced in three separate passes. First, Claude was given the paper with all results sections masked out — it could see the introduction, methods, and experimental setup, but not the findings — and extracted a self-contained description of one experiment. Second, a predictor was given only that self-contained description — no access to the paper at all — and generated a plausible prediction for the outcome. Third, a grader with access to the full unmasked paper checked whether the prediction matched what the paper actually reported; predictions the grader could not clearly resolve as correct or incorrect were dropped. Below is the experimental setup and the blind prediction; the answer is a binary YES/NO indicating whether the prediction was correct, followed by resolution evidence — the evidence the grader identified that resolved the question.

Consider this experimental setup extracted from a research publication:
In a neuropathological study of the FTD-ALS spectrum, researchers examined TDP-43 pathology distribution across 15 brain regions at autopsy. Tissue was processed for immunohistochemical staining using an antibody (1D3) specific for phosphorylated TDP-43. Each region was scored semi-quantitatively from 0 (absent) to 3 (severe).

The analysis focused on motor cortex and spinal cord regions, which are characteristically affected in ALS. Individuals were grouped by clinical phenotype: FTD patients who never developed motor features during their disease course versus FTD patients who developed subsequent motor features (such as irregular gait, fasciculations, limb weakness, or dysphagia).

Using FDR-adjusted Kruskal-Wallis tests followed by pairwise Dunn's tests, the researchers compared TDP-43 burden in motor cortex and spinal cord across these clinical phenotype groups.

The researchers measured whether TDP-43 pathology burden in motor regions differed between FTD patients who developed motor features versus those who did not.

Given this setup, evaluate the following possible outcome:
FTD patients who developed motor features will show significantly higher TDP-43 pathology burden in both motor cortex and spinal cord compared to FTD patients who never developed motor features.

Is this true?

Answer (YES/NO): NO